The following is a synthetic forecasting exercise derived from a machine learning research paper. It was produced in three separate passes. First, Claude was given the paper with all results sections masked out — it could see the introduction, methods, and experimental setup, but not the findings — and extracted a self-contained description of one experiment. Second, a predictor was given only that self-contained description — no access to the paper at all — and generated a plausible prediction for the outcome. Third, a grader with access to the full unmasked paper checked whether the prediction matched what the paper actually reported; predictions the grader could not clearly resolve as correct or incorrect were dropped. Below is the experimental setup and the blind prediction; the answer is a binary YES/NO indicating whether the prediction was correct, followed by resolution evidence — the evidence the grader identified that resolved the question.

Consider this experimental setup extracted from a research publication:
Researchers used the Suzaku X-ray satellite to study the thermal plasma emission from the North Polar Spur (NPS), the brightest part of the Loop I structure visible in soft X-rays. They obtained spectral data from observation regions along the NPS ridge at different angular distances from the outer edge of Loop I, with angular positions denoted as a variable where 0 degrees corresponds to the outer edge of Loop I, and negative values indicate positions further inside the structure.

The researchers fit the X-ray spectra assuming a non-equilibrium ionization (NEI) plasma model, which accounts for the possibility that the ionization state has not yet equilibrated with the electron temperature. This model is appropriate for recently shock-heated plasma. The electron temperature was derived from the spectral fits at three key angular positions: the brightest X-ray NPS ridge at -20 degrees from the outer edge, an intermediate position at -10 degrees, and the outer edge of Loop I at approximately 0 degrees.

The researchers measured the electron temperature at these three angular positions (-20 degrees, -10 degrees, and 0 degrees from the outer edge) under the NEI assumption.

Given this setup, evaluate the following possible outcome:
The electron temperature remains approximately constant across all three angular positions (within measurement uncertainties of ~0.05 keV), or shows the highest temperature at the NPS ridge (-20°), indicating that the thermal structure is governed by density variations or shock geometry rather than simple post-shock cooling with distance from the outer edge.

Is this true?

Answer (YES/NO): NO